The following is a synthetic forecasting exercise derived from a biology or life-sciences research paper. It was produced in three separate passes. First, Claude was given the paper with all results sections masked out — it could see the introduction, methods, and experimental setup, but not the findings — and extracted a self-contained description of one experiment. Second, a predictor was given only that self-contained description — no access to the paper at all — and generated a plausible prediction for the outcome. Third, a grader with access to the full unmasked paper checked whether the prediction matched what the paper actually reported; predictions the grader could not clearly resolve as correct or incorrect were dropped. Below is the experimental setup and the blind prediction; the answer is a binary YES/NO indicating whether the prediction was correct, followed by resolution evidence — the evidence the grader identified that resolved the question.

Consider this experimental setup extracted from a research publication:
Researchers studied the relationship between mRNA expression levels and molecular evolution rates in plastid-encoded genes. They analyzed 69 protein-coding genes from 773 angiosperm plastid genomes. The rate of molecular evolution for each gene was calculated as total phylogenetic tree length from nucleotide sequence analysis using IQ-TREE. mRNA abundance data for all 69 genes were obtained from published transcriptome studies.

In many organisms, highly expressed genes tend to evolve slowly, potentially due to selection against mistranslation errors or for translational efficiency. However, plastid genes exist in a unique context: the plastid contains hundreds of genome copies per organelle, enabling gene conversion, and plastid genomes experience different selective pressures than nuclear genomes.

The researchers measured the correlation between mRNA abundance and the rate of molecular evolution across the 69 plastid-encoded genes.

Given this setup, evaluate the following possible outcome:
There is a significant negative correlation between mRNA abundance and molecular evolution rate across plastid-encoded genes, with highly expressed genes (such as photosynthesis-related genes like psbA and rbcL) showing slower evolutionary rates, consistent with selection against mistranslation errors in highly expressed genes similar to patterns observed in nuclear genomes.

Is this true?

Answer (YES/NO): NO